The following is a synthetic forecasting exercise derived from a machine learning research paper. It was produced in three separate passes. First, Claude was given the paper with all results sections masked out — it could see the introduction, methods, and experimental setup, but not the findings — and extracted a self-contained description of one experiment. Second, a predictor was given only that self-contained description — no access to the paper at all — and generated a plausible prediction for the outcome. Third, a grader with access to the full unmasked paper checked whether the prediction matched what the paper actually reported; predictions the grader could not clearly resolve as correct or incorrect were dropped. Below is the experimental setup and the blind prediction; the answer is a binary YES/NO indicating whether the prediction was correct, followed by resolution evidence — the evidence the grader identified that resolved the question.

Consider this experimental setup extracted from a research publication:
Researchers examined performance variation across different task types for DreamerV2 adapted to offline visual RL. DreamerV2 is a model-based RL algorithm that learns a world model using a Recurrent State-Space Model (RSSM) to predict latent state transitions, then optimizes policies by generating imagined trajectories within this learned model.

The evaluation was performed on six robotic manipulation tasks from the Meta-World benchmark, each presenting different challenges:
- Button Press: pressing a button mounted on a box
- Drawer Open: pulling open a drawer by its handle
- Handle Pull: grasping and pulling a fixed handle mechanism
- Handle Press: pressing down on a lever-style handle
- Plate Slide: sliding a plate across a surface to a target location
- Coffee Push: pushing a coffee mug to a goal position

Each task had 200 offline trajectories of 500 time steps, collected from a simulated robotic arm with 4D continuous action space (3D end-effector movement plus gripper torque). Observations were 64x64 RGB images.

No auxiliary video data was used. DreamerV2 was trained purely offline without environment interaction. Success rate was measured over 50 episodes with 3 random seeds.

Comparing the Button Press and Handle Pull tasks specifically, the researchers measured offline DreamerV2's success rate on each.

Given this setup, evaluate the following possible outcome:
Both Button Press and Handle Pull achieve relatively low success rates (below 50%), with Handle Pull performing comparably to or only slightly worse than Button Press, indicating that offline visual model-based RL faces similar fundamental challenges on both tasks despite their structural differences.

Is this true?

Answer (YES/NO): NO